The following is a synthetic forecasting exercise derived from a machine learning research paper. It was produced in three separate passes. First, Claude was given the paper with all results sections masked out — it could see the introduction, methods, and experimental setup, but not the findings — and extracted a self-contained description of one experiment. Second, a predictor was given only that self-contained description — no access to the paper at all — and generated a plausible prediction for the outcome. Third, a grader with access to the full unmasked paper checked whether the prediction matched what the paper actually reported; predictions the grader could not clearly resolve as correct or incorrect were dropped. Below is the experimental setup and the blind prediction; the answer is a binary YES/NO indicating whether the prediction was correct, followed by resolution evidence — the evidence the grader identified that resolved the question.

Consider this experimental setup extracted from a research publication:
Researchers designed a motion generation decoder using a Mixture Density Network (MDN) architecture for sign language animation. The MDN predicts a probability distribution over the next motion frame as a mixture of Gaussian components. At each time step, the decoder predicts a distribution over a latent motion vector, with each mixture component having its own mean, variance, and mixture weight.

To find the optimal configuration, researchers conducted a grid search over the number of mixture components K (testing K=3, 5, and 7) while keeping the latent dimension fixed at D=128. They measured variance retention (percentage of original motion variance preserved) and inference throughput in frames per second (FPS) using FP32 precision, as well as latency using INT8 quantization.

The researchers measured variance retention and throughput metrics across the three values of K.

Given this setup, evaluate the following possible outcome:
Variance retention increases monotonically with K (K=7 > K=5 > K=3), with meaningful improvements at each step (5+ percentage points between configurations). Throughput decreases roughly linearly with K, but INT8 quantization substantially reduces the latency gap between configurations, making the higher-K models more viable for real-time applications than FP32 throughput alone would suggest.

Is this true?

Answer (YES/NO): NO